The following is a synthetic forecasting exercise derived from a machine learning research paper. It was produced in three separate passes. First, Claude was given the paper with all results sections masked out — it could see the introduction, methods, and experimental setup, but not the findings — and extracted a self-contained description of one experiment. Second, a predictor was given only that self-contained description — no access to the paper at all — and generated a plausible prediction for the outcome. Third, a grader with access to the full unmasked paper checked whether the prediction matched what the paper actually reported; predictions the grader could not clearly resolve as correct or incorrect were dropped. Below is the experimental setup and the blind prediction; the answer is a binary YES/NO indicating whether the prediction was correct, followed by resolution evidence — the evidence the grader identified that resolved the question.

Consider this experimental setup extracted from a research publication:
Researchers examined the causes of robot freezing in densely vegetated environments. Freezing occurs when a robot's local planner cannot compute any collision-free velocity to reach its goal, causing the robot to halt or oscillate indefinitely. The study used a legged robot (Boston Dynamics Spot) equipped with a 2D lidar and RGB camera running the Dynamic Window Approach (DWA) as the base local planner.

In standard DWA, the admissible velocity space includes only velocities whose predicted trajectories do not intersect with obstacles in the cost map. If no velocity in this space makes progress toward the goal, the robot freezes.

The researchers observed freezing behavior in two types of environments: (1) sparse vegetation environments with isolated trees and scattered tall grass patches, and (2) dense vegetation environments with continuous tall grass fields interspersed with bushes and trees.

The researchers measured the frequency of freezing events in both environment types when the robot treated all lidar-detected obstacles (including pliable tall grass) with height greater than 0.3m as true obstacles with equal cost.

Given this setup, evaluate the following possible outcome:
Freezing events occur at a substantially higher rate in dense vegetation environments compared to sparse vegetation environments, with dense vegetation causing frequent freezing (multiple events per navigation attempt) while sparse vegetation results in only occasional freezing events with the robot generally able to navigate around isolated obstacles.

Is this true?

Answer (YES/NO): YES